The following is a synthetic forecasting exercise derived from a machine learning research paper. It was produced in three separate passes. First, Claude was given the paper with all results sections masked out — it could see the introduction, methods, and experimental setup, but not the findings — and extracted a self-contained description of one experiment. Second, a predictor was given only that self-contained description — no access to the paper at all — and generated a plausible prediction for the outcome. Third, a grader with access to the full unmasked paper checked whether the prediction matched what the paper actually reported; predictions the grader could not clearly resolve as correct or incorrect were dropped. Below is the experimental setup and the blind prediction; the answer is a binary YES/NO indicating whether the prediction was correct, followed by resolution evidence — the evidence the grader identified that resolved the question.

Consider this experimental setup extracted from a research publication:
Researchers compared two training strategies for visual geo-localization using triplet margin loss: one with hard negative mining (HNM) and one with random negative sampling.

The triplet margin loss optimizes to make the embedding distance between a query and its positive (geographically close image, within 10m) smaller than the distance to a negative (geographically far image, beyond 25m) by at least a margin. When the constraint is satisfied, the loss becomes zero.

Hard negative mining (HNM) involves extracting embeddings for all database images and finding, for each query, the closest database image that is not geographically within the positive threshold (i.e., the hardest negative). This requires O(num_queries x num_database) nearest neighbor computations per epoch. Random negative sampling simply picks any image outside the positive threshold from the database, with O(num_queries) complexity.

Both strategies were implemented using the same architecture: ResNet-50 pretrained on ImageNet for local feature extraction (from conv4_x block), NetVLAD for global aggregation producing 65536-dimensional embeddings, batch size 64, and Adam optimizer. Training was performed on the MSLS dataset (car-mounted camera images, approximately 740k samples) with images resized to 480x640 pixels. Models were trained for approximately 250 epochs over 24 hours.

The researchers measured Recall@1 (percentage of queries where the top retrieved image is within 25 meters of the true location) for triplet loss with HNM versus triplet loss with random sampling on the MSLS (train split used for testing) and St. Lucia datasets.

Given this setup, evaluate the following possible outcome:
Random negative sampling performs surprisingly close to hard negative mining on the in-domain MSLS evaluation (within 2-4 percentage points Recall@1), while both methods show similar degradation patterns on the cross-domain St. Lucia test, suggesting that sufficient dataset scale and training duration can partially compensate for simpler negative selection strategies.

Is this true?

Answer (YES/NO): NO